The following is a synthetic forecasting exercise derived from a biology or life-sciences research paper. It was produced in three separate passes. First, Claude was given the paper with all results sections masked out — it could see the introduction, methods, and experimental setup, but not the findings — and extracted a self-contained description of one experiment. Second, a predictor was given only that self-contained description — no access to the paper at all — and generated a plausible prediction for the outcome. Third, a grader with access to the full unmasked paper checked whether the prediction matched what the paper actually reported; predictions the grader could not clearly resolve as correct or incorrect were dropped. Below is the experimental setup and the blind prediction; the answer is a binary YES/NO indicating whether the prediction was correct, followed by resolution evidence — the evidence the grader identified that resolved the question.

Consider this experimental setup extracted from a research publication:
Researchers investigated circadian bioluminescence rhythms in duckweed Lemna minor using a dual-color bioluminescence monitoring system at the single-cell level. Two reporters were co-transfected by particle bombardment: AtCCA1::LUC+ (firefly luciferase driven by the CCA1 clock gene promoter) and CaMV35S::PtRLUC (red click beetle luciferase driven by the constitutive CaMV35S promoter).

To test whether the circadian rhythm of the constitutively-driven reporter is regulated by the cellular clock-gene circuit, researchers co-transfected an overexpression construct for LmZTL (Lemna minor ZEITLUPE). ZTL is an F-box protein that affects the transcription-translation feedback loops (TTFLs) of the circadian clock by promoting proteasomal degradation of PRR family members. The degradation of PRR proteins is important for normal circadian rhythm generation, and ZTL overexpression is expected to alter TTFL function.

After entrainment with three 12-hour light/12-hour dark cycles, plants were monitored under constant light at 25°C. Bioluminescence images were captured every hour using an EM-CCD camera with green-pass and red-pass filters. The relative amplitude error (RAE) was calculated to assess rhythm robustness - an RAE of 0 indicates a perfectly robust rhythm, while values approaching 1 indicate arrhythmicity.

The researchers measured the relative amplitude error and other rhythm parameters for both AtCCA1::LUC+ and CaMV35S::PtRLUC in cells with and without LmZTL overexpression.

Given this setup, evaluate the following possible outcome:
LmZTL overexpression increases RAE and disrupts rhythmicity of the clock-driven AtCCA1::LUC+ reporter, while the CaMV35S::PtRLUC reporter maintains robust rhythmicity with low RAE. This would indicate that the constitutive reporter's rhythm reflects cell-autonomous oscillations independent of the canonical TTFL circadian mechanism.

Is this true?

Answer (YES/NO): NO